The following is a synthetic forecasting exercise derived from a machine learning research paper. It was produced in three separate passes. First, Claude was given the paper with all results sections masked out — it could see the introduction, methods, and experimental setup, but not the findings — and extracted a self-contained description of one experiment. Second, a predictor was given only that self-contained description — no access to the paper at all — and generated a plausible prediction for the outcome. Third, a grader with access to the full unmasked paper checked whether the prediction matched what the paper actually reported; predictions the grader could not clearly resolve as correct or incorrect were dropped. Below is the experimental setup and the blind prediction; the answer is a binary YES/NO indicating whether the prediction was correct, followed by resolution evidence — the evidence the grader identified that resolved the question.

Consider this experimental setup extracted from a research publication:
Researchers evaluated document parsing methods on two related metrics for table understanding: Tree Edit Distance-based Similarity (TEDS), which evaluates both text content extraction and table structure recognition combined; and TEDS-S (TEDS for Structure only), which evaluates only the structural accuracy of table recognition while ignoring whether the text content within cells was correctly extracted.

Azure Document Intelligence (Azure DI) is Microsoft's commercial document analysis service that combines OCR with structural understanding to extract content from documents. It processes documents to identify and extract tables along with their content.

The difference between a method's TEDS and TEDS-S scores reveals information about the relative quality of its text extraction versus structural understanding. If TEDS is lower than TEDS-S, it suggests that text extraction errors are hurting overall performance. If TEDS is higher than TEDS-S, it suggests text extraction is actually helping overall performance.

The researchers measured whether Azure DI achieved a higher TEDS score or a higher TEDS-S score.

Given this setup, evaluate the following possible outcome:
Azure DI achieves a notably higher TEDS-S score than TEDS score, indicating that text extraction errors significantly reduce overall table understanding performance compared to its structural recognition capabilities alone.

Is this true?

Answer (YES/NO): NO